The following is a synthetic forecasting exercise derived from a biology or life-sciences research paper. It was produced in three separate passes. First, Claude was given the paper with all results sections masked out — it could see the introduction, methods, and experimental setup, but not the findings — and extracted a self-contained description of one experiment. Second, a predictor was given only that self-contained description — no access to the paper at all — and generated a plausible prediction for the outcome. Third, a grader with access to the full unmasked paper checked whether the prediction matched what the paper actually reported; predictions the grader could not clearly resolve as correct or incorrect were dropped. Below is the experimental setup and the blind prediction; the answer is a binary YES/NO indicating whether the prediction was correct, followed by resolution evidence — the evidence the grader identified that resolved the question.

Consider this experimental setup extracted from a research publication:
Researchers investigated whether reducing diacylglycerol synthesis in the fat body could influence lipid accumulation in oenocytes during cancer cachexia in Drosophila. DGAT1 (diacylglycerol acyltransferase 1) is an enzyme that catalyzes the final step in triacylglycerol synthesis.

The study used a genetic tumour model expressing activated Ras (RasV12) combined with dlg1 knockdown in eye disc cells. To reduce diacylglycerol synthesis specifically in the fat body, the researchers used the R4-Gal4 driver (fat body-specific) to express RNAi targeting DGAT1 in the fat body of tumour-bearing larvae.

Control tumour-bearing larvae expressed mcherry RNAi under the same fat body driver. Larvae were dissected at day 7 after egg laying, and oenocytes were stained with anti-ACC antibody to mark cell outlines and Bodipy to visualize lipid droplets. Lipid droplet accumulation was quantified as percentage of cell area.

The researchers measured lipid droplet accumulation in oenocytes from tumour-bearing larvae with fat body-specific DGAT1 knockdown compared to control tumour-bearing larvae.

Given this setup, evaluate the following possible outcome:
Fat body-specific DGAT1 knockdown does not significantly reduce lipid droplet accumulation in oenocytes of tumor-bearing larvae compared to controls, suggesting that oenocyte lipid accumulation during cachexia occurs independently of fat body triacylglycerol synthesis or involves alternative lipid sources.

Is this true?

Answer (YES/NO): NO